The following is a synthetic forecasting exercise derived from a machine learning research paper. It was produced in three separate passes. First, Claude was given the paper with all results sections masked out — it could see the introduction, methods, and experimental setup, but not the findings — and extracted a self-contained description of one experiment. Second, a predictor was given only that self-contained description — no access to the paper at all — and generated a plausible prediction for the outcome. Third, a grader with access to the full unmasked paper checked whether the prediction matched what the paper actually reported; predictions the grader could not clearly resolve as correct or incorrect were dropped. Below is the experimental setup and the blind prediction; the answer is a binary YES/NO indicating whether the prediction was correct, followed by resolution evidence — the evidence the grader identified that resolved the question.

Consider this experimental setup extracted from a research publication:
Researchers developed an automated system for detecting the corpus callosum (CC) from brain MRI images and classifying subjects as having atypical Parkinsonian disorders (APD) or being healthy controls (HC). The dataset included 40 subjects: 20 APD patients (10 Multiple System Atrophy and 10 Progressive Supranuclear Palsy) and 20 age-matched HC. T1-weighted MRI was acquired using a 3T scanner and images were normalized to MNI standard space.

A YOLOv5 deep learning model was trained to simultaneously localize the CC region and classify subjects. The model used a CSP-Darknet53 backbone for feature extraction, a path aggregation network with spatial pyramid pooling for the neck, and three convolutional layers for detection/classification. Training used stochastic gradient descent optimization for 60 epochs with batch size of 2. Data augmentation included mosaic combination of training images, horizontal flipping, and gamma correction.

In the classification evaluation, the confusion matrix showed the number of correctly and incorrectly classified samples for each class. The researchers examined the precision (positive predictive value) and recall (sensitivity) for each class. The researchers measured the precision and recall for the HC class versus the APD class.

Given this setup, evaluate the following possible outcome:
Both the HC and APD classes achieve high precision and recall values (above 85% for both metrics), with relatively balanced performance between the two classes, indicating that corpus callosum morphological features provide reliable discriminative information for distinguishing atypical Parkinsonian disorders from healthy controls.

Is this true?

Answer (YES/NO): YES